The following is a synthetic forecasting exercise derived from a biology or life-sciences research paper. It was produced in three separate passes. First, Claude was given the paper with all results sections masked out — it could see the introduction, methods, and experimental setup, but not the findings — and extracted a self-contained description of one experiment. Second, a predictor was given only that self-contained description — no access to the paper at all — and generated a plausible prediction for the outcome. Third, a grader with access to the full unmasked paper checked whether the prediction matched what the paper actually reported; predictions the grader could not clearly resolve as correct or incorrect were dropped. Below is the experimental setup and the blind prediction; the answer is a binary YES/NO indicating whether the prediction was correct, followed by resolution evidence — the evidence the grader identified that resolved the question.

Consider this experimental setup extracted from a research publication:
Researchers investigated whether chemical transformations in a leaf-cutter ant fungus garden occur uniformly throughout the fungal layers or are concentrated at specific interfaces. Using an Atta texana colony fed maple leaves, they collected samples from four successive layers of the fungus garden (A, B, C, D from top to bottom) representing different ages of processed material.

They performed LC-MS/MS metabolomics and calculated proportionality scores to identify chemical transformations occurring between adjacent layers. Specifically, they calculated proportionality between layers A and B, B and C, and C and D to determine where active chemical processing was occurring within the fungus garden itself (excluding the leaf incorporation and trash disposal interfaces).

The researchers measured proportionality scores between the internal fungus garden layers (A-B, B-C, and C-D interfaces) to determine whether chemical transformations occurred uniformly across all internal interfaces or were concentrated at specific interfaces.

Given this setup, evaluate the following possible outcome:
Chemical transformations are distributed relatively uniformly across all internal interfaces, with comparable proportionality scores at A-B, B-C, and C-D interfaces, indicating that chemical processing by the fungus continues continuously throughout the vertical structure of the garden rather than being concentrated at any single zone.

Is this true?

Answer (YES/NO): NO